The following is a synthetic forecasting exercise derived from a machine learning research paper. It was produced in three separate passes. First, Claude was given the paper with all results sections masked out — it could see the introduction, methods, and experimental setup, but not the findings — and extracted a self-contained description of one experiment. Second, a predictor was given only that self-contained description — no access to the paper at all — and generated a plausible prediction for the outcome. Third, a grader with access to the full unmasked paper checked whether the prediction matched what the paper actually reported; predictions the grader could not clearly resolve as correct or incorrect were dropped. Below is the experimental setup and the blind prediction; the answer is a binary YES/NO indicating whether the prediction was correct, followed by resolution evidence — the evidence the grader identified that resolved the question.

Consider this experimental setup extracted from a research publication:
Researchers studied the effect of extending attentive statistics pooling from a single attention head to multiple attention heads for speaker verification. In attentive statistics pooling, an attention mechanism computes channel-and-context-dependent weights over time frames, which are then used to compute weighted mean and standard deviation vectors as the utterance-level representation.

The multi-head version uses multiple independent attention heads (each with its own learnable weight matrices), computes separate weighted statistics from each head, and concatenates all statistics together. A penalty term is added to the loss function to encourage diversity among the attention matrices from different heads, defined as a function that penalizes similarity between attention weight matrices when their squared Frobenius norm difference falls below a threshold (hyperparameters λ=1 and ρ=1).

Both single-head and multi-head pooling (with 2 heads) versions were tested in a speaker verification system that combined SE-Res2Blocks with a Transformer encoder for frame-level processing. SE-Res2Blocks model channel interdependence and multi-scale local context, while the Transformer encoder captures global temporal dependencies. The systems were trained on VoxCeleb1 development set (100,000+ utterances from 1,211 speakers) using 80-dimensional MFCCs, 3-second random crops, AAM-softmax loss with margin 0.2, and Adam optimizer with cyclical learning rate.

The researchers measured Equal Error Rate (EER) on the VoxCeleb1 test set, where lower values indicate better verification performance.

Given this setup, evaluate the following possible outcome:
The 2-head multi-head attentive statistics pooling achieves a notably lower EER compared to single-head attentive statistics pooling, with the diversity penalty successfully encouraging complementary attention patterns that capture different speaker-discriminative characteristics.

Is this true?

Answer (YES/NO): NO